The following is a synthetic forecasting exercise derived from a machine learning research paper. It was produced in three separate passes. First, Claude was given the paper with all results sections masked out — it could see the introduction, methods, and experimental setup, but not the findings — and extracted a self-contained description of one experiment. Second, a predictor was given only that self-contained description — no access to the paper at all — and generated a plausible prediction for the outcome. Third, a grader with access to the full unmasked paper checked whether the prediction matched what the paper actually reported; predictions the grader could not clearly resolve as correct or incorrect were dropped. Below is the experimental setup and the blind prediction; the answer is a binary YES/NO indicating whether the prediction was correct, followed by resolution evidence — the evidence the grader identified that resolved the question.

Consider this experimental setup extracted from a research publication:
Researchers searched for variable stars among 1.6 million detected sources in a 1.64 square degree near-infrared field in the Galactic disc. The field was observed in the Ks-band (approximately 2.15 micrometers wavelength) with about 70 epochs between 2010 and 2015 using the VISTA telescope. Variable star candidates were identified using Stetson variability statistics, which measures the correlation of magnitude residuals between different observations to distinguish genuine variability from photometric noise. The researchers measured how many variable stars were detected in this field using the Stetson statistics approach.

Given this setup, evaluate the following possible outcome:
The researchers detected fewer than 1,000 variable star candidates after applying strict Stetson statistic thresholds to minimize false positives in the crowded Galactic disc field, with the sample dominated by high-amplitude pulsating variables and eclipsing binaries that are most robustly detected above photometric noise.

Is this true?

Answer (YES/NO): NO